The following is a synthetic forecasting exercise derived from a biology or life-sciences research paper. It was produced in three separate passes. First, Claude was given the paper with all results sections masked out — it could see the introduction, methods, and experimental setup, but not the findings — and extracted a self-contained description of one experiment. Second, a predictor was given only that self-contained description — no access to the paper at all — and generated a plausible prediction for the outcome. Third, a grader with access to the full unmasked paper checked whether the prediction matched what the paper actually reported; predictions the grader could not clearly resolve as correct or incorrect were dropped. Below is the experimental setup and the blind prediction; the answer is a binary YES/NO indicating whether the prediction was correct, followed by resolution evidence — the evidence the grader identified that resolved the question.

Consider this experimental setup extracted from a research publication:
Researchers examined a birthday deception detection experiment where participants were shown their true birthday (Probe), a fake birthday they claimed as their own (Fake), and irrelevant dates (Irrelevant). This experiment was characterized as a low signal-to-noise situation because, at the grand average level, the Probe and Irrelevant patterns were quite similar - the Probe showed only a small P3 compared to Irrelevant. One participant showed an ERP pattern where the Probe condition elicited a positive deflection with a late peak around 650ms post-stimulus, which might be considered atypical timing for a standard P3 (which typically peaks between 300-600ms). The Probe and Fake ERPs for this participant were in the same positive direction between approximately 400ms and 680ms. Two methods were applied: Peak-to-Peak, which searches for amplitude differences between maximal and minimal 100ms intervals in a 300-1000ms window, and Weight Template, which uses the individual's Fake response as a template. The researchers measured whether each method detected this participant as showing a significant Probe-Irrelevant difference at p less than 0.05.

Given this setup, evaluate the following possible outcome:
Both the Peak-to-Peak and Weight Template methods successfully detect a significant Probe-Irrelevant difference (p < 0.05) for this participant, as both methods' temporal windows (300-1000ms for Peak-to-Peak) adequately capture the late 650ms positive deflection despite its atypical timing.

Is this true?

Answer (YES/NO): NO